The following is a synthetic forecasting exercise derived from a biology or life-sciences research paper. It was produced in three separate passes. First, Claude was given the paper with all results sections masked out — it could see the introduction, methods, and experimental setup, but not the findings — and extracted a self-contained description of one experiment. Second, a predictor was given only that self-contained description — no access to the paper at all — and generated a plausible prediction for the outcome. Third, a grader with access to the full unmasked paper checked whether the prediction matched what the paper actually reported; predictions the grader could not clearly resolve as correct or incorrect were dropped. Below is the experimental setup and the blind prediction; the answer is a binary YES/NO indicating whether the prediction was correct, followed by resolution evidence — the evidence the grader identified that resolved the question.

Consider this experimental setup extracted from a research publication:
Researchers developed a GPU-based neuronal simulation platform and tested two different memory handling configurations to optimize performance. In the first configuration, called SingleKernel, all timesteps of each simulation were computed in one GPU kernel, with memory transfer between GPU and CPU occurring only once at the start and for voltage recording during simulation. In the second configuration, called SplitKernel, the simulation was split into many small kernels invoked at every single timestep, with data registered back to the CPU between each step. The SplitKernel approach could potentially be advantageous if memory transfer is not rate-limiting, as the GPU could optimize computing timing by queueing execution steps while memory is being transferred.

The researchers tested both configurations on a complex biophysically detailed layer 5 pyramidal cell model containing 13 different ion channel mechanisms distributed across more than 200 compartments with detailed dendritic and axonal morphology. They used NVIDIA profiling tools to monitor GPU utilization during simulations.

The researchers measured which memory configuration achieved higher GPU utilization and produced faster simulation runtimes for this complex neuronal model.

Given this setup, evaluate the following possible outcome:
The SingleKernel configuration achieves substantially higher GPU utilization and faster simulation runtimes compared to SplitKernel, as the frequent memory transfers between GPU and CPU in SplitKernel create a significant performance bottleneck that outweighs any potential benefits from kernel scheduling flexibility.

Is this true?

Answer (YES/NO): YES